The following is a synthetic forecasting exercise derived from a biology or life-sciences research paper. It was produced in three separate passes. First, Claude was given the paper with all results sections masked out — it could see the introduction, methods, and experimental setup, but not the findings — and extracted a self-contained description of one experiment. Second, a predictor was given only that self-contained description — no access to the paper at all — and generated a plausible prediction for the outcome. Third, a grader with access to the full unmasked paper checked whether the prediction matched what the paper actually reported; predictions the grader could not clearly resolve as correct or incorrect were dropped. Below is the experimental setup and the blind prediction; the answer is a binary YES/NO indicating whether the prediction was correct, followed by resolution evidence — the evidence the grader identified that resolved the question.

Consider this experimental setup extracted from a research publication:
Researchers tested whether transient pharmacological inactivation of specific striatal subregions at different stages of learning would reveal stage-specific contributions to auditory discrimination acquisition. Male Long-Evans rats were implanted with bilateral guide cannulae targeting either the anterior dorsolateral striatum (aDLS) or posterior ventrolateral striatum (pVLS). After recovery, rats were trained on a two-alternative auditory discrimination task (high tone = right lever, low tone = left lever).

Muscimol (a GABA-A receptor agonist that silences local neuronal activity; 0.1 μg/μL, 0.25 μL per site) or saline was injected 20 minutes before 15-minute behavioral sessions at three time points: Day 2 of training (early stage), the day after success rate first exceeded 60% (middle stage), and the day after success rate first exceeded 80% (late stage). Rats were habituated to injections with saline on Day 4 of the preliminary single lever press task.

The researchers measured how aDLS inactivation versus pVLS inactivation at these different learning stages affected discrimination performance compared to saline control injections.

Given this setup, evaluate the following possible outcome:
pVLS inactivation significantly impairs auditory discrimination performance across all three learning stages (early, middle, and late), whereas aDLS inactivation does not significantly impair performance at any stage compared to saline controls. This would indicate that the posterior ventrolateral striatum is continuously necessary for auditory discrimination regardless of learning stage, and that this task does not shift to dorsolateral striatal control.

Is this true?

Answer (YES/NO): NO